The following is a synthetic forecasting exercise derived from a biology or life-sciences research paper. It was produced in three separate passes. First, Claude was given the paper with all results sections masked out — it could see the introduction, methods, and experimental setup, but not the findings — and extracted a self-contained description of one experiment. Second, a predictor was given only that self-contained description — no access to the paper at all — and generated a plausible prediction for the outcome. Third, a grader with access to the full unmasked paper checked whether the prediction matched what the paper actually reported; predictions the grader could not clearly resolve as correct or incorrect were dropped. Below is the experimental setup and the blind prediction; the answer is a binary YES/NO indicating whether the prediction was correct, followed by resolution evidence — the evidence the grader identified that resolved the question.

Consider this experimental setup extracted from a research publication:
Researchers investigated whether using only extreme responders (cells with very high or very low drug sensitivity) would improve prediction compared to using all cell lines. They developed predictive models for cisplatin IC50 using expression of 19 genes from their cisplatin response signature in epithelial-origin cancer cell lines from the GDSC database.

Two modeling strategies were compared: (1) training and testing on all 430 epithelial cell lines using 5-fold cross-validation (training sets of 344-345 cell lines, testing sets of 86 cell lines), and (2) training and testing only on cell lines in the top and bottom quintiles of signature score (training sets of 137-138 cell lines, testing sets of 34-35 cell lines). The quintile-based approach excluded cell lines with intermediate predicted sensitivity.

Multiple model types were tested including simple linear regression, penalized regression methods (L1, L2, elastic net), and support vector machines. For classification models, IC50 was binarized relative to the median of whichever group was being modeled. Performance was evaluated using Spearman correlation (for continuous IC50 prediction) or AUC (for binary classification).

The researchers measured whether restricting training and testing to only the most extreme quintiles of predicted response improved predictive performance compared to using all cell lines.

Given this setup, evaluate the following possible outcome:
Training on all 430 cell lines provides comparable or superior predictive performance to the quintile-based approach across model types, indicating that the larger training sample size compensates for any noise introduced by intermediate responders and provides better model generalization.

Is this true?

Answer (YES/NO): NO